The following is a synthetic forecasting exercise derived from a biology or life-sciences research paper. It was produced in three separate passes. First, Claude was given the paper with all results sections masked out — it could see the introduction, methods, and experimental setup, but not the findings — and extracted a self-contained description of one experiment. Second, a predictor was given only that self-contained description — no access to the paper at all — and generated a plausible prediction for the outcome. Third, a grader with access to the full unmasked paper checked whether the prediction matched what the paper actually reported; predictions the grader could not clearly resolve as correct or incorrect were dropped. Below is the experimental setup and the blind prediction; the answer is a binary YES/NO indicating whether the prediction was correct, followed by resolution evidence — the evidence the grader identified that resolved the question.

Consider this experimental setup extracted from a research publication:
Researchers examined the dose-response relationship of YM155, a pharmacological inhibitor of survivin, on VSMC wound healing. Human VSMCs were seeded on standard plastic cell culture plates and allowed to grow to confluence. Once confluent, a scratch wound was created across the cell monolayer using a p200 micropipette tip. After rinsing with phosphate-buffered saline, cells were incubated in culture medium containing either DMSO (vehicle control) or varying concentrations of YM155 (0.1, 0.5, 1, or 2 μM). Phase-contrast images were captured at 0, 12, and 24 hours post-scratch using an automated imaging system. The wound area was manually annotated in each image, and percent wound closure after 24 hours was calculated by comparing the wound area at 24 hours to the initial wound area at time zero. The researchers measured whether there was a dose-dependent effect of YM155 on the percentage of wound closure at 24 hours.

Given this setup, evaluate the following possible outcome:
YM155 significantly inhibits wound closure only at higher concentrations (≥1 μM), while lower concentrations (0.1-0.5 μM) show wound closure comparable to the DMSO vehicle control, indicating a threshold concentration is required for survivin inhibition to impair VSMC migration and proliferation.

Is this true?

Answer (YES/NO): NO